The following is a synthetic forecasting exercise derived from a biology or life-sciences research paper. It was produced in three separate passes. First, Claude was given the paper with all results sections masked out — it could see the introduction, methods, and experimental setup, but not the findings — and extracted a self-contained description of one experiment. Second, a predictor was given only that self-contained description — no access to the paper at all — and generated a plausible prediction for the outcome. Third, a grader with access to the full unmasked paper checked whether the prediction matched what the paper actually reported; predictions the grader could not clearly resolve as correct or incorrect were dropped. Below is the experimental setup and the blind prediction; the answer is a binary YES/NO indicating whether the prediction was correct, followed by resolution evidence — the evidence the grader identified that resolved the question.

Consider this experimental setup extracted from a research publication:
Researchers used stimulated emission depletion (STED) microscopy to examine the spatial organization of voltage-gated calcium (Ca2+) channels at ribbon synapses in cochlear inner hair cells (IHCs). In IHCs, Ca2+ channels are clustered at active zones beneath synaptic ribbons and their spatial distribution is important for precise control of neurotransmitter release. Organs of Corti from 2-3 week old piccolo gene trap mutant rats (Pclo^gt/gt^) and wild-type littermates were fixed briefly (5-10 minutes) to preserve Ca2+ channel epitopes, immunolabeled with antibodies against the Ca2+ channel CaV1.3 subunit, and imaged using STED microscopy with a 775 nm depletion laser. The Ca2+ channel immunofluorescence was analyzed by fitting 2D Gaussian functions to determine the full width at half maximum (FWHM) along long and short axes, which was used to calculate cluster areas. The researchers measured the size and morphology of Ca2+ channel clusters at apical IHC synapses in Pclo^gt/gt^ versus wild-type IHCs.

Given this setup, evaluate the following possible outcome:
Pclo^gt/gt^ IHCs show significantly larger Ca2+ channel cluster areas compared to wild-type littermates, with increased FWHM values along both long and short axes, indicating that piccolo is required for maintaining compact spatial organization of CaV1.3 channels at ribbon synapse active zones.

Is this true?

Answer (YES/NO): NO